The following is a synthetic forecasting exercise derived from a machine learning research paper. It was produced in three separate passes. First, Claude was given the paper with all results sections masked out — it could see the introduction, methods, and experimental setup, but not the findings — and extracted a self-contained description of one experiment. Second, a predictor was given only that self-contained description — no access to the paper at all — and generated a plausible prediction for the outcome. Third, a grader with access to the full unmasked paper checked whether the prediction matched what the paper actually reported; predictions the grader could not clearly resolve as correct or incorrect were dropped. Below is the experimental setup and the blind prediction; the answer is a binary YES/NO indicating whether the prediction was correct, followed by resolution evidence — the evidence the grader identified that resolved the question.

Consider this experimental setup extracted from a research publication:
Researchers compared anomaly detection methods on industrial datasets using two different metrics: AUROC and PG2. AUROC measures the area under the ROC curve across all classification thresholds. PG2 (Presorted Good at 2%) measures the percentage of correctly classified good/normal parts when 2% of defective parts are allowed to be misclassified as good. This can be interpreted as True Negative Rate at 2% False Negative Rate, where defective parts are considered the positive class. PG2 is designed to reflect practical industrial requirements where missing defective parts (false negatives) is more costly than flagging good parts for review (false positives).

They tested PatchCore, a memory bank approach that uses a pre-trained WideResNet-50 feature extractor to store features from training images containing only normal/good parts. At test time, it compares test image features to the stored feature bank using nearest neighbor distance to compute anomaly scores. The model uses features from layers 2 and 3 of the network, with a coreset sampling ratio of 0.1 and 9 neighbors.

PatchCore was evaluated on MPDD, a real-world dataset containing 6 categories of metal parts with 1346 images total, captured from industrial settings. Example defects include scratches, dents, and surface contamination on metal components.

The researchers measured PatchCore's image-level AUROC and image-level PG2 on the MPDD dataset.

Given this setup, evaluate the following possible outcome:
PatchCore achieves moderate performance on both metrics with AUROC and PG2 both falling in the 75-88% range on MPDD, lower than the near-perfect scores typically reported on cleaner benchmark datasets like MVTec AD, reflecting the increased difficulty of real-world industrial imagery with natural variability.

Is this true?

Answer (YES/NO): NO